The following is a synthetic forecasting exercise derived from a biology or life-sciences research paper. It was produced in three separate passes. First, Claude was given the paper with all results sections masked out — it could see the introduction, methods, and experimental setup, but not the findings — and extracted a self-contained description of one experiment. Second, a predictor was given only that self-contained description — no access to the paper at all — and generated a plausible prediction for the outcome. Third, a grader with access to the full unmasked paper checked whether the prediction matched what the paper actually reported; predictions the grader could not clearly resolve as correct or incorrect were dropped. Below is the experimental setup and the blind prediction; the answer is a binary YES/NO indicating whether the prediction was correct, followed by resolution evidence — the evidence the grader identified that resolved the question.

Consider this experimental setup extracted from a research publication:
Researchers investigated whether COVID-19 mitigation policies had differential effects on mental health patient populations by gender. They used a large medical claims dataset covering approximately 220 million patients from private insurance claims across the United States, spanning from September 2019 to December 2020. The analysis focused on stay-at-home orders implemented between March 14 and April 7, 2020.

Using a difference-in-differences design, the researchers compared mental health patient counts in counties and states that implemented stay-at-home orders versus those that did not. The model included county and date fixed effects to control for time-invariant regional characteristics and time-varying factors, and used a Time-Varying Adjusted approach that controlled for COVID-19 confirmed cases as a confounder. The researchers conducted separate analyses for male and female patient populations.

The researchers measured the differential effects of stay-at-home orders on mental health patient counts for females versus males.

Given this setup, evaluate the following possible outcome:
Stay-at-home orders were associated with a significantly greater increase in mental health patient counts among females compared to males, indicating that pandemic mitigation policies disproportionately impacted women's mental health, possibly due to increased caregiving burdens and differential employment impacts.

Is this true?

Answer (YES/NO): YES